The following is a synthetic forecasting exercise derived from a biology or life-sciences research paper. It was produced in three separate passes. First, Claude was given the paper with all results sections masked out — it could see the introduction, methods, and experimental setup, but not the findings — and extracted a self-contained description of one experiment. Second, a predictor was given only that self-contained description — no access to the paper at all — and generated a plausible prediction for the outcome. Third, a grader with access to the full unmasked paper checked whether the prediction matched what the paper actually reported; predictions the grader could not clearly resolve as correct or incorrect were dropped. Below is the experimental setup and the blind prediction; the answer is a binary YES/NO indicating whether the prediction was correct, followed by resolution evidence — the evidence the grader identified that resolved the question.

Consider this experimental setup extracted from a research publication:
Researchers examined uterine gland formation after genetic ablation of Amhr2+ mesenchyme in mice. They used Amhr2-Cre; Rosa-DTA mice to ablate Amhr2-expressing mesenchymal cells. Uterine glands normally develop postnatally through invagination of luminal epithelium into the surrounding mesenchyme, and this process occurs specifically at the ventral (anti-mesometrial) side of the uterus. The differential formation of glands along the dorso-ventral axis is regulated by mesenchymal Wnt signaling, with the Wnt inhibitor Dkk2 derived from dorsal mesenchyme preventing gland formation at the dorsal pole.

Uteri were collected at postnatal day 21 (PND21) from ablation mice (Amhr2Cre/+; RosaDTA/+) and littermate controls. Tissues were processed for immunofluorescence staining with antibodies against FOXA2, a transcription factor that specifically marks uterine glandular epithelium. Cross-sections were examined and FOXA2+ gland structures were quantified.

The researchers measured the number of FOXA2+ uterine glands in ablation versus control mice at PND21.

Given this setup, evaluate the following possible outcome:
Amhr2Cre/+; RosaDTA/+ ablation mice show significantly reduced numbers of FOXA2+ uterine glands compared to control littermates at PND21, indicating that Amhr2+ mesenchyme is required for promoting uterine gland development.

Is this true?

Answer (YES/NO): NO